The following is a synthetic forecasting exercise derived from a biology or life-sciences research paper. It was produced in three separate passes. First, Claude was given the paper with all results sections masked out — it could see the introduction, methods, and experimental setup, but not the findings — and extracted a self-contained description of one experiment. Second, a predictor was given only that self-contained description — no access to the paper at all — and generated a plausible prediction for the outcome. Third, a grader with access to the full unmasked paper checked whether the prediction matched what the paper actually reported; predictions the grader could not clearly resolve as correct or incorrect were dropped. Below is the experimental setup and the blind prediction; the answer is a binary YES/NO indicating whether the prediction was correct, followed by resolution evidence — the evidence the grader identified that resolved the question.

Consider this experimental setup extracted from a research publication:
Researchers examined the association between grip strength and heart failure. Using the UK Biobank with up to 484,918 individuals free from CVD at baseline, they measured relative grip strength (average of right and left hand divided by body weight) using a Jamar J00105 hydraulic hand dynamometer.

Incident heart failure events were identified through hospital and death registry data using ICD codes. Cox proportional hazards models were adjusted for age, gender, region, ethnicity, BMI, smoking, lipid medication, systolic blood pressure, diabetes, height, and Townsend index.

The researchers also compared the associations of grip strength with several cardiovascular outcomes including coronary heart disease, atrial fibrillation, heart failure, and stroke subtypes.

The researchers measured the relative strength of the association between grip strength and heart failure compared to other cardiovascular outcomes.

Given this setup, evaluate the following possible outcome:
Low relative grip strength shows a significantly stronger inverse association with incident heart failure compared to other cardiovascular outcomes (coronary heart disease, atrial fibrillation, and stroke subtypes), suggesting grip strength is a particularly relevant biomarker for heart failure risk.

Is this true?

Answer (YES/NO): YES